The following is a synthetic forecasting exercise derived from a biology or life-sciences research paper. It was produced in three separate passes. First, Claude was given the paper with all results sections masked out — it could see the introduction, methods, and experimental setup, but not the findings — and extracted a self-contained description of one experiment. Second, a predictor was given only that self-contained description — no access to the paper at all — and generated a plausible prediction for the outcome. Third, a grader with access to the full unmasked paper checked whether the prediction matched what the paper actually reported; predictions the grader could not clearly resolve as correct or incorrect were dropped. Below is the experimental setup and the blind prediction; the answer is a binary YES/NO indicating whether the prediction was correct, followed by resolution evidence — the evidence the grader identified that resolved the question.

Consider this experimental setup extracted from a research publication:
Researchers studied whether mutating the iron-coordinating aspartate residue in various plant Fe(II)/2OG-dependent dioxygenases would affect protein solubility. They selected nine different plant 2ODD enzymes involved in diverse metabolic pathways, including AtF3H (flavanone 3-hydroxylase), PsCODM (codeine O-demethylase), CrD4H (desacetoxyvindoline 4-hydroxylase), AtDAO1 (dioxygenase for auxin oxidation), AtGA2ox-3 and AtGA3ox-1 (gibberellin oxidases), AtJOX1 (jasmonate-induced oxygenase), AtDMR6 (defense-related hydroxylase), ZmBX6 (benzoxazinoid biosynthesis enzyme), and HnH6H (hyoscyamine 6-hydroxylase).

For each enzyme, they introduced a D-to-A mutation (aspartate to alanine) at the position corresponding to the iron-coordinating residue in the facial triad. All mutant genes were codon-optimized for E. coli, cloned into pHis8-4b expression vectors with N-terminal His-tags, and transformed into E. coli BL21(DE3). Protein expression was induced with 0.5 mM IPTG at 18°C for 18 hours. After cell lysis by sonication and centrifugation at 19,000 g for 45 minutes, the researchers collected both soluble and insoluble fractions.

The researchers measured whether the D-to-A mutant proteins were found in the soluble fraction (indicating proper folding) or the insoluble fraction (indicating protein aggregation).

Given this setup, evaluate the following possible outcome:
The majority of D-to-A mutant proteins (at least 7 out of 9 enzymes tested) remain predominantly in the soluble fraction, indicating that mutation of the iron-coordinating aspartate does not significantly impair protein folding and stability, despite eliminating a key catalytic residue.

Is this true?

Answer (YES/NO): NO